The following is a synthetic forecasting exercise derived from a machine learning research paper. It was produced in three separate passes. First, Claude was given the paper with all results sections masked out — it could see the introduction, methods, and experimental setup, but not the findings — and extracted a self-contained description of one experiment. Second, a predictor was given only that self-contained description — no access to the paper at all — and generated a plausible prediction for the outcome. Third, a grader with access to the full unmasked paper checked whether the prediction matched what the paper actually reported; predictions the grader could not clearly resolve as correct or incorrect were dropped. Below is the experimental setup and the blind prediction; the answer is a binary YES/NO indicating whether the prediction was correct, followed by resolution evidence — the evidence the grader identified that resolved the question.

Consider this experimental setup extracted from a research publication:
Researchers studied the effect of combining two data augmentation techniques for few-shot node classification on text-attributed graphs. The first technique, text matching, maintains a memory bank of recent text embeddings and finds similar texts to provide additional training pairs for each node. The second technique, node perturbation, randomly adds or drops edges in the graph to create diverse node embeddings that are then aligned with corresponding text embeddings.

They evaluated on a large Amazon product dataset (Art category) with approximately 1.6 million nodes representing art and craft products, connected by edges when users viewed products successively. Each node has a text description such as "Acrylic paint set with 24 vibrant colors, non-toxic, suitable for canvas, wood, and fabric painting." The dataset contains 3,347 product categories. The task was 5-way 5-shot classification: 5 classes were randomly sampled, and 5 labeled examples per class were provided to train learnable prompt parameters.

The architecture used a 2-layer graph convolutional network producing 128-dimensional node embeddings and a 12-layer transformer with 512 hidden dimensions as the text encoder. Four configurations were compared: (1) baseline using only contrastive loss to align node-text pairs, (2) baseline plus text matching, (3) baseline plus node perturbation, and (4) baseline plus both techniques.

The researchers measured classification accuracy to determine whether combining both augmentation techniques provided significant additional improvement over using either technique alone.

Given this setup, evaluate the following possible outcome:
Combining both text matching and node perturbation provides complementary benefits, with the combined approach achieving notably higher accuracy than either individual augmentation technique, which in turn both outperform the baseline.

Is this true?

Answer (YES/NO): NO